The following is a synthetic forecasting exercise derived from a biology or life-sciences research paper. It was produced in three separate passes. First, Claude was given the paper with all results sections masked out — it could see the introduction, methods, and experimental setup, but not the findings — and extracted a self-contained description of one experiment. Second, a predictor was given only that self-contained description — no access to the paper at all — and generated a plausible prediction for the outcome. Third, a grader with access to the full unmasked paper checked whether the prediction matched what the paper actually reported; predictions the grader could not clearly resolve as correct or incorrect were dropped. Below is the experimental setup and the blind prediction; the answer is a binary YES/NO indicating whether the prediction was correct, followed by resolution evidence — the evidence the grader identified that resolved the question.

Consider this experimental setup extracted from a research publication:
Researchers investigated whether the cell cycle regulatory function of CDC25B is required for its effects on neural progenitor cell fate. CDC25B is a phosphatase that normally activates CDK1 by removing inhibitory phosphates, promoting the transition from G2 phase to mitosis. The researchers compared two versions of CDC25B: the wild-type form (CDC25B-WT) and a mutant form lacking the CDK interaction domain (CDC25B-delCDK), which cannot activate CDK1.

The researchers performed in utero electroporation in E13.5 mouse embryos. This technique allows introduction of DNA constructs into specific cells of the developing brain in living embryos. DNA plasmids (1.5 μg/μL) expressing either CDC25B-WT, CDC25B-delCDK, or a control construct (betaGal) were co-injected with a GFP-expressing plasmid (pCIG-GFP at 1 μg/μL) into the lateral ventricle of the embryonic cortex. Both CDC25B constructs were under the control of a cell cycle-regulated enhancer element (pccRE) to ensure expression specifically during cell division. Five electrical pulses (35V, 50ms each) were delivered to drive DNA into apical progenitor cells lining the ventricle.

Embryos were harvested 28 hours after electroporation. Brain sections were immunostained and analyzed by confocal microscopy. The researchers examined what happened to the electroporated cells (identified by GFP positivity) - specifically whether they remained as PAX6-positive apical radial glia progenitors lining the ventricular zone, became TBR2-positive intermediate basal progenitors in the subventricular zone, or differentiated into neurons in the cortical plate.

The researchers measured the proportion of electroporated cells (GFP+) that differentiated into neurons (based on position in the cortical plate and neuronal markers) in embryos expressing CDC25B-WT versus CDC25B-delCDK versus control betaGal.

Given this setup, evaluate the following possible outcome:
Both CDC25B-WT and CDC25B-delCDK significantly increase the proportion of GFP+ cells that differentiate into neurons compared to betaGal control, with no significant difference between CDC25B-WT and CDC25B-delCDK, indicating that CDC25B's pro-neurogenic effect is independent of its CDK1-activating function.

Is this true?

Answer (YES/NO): NO